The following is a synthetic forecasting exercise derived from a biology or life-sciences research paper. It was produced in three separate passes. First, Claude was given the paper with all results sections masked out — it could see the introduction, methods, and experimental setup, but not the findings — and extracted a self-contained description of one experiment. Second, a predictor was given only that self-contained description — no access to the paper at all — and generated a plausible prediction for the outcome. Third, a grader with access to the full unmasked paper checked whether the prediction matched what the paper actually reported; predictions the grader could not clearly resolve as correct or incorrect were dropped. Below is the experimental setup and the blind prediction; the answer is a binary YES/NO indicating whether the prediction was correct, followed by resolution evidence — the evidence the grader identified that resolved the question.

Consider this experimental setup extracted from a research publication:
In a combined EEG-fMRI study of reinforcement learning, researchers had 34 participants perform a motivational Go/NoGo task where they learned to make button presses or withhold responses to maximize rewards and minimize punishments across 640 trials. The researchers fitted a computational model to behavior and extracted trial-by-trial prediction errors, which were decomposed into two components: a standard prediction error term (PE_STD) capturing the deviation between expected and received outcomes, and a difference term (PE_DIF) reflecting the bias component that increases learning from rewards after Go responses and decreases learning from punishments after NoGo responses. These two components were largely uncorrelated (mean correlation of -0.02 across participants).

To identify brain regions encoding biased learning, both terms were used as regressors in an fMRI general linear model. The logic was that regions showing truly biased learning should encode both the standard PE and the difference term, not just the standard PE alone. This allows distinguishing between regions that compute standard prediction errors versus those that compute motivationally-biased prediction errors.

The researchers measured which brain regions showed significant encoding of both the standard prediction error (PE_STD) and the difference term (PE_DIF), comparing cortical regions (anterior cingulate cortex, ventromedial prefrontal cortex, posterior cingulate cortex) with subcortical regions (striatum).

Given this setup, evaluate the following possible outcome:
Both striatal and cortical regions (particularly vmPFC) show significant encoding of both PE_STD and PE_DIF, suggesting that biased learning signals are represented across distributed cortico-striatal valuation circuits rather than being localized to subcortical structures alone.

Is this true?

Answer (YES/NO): YES